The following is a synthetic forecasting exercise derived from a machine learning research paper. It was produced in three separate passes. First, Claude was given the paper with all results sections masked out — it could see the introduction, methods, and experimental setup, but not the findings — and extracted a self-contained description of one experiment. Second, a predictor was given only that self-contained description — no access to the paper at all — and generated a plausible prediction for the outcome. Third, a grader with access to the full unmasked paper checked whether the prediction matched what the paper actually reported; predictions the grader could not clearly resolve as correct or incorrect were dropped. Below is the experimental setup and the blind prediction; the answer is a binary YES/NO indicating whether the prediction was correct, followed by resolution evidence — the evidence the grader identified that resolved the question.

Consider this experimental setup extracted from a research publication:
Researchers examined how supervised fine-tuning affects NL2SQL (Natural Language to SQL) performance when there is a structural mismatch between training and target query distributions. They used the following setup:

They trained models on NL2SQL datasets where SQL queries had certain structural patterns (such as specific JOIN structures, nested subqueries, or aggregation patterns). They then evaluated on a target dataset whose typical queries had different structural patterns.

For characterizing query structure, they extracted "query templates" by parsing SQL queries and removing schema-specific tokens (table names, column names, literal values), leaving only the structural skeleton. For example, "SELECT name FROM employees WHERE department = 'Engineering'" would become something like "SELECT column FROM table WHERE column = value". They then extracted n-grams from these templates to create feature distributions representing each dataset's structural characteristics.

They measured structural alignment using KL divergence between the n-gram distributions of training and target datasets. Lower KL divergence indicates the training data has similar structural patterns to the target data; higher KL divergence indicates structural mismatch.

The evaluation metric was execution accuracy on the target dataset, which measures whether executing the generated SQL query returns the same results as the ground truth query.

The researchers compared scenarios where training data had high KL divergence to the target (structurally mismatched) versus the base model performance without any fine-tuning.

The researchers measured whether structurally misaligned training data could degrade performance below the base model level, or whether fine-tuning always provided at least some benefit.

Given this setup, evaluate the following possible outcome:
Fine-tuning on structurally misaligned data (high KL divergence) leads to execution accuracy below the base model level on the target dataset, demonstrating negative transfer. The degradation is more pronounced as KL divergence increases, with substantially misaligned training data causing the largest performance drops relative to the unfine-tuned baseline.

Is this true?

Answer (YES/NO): YES